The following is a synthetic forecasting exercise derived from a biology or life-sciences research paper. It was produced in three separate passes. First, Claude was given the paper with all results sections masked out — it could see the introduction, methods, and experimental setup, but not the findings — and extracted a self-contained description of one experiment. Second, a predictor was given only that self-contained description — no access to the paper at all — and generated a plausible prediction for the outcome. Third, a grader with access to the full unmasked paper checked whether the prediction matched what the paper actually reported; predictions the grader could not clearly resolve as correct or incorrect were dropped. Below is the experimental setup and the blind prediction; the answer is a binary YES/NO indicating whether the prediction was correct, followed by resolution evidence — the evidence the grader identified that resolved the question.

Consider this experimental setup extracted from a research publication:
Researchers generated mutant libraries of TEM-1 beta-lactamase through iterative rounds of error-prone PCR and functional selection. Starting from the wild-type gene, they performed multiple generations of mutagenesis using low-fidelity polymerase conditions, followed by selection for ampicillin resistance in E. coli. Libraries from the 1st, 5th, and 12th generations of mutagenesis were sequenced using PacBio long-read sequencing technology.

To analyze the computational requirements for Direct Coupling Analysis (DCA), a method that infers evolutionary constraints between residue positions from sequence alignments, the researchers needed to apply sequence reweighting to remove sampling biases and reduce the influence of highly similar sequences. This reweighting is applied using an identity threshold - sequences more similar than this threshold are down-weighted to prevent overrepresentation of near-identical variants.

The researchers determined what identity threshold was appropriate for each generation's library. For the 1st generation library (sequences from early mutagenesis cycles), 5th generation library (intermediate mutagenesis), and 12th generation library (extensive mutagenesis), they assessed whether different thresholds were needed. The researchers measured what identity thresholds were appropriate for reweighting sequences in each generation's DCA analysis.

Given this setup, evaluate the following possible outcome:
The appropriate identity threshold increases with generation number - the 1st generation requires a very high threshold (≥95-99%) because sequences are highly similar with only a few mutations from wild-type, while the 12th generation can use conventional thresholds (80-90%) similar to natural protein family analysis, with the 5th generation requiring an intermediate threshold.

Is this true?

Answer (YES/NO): NO